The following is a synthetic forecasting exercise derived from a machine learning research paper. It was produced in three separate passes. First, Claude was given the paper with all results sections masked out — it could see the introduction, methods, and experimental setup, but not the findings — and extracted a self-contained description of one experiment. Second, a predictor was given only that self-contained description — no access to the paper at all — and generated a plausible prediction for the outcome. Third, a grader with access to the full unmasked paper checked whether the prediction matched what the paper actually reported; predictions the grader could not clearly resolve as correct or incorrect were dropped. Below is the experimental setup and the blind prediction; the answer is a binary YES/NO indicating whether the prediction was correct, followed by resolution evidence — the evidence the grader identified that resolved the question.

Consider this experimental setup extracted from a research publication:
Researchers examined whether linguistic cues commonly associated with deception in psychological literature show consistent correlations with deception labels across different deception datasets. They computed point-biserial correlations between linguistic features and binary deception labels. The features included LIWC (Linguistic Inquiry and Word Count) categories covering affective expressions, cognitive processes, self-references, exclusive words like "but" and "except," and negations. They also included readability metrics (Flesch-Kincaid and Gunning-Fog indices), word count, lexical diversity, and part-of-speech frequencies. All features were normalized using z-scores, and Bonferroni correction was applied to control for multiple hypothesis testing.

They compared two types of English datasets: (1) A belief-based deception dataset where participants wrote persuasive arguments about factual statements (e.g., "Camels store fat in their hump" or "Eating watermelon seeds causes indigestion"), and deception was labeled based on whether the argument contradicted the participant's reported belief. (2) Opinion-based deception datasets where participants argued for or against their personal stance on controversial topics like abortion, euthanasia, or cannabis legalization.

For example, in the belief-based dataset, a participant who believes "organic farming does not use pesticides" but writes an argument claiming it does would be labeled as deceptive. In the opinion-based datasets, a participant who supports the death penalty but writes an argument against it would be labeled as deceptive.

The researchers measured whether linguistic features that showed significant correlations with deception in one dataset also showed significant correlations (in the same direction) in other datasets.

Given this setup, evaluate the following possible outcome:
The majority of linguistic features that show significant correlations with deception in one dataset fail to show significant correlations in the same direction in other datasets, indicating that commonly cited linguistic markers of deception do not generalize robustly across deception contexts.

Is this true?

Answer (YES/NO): YES